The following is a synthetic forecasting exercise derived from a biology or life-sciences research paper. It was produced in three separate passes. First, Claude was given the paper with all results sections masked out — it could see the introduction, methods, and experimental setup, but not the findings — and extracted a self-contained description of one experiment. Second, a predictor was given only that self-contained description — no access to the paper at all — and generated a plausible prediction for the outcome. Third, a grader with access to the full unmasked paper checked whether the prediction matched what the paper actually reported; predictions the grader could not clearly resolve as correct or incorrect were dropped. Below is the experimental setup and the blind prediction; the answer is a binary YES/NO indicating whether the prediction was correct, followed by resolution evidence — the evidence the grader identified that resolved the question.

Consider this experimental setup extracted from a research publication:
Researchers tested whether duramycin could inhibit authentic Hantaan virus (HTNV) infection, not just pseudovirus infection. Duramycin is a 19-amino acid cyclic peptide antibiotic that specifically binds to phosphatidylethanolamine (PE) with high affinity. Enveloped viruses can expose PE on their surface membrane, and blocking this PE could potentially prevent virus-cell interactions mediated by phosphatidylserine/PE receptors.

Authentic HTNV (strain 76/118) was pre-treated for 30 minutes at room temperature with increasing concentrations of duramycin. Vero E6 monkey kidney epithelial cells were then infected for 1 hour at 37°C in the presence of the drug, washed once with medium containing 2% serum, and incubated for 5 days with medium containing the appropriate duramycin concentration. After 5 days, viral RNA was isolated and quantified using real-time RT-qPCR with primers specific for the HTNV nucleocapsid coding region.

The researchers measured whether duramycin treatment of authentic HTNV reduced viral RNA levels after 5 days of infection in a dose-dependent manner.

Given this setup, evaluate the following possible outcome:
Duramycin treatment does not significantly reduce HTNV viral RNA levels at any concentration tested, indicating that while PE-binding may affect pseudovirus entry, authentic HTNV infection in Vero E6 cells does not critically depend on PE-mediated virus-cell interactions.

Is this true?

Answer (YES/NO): NO